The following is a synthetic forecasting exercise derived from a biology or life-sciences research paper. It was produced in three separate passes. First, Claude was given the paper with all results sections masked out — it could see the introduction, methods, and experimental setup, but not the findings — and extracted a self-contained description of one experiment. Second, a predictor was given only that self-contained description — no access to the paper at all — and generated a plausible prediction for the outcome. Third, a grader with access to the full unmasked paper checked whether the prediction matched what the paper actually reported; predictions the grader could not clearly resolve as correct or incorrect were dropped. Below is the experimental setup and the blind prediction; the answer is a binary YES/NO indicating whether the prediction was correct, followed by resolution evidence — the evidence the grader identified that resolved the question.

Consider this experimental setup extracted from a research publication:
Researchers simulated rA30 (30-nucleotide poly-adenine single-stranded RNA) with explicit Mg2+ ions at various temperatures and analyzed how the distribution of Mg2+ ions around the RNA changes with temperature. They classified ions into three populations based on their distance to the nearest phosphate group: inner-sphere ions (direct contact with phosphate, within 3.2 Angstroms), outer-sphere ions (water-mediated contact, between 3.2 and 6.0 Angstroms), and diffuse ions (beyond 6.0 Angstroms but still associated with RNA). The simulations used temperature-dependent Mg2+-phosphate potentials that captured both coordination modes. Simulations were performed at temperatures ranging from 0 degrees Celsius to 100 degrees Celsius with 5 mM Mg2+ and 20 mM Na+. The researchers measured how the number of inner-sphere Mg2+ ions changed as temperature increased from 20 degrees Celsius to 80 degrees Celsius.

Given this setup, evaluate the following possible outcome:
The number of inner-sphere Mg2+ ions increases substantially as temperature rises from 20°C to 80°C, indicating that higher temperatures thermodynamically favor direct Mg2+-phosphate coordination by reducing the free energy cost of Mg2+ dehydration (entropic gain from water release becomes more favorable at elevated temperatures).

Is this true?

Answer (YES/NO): YES